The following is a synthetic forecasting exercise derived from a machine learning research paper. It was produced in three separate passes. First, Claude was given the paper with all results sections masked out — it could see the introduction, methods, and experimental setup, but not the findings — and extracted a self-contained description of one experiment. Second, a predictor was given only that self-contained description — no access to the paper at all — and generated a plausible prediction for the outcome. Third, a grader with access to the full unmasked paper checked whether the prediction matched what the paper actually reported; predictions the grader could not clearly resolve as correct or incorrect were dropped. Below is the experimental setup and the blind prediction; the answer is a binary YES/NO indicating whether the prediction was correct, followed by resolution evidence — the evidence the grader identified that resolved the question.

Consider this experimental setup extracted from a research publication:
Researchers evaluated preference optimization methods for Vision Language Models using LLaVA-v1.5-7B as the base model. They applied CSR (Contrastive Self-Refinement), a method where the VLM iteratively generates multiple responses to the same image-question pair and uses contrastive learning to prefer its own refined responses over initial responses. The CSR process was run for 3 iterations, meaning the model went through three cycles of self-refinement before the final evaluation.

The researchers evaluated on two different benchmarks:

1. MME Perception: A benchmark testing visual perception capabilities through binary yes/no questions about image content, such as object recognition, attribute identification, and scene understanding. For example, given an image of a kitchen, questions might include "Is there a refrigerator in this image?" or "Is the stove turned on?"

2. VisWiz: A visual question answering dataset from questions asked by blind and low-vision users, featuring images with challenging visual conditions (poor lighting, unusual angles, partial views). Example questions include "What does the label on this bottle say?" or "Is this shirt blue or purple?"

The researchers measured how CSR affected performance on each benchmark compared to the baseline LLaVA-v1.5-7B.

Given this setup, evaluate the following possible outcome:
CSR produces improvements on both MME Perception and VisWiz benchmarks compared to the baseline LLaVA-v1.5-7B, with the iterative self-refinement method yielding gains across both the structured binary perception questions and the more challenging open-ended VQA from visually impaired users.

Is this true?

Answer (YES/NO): NO